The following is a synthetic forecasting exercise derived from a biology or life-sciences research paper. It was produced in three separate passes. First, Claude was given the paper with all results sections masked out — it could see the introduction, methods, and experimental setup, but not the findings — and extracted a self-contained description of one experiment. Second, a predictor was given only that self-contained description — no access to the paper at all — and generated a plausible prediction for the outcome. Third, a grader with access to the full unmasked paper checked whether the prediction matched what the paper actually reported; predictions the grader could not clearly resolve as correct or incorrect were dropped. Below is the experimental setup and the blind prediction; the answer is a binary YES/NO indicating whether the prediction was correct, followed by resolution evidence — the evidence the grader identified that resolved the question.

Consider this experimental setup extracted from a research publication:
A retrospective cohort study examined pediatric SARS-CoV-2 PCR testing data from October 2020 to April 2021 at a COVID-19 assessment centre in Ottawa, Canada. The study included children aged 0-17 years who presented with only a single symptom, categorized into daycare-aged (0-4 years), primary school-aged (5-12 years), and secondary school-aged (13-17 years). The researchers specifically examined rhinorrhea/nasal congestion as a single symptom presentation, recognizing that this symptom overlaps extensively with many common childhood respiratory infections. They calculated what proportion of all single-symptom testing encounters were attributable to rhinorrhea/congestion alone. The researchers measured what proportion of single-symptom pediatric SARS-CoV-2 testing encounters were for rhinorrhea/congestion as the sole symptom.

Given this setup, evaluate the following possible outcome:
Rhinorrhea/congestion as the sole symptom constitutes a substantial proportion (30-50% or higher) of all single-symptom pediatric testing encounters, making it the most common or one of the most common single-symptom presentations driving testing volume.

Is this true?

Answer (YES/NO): YES